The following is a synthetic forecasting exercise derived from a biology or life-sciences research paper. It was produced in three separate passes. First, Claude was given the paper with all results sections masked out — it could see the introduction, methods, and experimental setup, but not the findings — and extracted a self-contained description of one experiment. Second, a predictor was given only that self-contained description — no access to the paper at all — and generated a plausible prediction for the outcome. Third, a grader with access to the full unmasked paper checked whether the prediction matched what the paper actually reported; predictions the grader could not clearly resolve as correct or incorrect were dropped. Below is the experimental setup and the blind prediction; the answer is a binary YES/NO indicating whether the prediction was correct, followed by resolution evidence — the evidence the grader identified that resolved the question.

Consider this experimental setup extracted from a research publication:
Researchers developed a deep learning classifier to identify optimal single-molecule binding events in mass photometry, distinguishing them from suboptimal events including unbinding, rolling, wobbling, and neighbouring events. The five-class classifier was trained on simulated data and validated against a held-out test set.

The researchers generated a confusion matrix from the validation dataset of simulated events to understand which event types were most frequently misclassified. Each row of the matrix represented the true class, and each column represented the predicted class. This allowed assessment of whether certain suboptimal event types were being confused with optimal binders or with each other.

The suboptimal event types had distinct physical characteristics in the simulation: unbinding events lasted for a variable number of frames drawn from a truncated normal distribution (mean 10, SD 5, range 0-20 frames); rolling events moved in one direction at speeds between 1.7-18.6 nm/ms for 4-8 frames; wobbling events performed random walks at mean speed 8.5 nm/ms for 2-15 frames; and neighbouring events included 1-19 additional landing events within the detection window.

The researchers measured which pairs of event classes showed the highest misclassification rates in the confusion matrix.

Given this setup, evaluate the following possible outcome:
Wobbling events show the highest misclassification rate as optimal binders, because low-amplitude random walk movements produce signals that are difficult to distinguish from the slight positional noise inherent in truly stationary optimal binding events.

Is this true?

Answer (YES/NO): YES